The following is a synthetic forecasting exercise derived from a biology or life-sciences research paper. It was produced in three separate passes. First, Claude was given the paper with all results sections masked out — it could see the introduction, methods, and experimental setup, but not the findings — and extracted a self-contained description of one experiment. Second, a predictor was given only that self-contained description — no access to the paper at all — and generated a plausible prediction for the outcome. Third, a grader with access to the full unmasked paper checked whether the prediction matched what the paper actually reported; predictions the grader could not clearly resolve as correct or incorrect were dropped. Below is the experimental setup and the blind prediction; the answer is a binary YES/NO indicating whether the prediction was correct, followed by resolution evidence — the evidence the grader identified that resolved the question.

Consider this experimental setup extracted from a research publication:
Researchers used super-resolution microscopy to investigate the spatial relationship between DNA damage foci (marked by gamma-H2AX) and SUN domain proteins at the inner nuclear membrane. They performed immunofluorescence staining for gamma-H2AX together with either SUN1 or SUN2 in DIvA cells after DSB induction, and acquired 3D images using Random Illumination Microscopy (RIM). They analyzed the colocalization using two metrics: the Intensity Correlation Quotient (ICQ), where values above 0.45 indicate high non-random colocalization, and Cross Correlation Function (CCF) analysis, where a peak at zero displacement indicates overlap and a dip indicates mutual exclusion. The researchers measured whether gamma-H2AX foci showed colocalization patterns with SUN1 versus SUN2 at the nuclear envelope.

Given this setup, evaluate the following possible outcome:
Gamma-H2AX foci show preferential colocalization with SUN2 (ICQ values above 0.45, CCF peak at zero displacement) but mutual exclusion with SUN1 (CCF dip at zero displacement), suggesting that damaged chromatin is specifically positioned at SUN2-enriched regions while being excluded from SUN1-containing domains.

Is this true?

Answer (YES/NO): NO